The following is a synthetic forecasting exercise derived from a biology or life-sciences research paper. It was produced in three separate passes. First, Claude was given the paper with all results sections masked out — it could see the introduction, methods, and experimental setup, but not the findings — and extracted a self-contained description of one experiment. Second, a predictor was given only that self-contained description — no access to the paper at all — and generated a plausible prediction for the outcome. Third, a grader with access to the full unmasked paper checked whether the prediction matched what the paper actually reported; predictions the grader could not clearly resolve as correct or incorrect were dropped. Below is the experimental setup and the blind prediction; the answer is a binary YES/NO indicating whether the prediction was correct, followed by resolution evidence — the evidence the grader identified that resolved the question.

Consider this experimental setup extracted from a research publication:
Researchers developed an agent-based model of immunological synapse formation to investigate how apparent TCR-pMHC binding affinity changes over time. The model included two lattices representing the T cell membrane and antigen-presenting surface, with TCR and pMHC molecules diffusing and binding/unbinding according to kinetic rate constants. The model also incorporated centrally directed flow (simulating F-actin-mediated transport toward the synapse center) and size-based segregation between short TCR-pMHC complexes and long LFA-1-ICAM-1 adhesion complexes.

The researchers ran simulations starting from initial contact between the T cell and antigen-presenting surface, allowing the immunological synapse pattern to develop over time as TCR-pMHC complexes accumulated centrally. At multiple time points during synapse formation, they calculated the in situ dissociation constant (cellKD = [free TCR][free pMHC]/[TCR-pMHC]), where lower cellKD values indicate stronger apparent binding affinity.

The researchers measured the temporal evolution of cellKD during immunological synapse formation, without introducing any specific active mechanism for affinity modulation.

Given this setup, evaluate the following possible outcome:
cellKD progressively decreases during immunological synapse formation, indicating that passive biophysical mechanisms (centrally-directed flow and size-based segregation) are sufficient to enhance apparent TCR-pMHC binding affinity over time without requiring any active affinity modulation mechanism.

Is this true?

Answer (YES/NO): NO